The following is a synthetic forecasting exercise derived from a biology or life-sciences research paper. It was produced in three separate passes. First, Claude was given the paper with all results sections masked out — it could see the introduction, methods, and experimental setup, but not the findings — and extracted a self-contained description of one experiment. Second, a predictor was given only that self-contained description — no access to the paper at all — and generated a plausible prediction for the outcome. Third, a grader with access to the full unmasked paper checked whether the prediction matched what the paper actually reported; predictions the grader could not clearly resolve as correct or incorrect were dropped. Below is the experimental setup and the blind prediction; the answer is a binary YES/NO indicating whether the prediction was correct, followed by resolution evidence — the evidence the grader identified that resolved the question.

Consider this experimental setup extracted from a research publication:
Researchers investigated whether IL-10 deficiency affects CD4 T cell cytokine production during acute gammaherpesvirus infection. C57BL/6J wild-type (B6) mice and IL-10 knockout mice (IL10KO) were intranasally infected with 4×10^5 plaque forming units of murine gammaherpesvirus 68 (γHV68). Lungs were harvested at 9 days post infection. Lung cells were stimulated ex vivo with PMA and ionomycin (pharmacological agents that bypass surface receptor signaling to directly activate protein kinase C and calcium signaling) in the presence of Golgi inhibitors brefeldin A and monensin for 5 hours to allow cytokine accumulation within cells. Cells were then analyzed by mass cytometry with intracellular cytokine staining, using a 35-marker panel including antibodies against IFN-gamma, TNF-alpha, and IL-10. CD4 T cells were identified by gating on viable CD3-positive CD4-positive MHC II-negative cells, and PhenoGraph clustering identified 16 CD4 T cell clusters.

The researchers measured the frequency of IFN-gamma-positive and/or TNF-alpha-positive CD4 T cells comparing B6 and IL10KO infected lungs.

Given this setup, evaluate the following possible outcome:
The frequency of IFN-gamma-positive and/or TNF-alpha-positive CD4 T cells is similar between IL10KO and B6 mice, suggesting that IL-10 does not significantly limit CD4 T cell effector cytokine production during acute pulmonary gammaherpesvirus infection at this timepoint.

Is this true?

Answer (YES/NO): NO